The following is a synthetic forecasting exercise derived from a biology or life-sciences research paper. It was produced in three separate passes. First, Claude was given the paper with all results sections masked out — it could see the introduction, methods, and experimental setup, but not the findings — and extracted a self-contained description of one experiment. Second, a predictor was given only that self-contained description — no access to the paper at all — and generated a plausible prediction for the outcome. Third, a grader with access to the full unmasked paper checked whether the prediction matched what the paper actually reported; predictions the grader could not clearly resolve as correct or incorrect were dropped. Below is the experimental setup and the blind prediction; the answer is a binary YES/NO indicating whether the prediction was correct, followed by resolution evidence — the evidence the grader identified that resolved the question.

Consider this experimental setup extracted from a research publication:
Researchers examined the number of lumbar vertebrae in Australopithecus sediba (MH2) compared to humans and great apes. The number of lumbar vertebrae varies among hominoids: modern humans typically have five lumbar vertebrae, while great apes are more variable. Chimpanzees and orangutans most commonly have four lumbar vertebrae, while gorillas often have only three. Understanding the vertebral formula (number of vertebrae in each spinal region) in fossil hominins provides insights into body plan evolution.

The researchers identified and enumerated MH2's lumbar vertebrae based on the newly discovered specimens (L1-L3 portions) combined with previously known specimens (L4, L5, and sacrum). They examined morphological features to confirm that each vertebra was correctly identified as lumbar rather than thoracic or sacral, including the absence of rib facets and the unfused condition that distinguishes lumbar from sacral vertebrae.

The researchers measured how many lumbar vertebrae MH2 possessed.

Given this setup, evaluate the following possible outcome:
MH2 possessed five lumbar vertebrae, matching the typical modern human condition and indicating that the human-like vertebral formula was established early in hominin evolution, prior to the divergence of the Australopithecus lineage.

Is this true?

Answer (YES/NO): YES